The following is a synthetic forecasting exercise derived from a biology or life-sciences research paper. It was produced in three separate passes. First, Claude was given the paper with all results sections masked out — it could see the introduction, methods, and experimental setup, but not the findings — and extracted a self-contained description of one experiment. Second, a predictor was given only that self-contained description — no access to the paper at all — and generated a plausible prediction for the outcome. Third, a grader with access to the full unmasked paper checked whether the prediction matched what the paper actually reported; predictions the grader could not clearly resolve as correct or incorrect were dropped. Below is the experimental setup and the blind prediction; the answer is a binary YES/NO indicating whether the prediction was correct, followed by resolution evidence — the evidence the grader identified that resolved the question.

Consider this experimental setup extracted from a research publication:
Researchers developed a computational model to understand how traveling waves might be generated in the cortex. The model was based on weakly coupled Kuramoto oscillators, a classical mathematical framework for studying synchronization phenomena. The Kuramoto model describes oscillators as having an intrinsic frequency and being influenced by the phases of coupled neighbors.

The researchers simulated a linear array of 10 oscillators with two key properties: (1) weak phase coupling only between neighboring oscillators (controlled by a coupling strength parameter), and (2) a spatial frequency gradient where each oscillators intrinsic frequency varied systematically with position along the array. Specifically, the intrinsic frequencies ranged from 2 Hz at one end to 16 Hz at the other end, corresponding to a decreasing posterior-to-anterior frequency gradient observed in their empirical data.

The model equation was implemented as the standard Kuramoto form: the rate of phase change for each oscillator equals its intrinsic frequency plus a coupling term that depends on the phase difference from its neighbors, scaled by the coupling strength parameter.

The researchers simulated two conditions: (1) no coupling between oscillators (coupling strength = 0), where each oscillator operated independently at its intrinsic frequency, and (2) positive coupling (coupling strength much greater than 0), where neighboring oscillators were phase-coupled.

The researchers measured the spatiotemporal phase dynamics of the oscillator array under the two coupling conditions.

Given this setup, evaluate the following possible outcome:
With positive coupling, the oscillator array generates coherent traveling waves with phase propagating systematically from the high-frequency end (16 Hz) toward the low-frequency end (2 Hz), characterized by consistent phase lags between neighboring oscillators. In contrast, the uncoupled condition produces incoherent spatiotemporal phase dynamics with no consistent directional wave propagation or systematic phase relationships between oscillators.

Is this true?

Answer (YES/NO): YES